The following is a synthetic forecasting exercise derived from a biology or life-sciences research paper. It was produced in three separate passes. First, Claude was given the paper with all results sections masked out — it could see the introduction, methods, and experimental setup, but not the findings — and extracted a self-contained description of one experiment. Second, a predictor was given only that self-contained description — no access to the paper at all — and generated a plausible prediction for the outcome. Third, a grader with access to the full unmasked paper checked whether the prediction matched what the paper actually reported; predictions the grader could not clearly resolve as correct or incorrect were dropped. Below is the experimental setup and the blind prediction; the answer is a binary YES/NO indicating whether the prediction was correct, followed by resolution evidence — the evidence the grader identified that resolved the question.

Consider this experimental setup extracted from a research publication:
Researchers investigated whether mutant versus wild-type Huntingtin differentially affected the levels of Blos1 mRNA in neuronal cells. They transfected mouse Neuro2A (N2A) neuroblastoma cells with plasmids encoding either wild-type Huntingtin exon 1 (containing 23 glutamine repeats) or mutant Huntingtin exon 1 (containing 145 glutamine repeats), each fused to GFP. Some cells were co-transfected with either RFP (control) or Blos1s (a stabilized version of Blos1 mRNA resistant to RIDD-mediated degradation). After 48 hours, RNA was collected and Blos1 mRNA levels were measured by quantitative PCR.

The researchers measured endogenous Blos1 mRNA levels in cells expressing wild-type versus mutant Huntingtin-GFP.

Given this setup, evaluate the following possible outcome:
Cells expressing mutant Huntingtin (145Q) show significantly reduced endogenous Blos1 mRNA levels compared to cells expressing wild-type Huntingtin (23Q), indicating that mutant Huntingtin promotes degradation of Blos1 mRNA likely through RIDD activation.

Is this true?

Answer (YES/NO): YES